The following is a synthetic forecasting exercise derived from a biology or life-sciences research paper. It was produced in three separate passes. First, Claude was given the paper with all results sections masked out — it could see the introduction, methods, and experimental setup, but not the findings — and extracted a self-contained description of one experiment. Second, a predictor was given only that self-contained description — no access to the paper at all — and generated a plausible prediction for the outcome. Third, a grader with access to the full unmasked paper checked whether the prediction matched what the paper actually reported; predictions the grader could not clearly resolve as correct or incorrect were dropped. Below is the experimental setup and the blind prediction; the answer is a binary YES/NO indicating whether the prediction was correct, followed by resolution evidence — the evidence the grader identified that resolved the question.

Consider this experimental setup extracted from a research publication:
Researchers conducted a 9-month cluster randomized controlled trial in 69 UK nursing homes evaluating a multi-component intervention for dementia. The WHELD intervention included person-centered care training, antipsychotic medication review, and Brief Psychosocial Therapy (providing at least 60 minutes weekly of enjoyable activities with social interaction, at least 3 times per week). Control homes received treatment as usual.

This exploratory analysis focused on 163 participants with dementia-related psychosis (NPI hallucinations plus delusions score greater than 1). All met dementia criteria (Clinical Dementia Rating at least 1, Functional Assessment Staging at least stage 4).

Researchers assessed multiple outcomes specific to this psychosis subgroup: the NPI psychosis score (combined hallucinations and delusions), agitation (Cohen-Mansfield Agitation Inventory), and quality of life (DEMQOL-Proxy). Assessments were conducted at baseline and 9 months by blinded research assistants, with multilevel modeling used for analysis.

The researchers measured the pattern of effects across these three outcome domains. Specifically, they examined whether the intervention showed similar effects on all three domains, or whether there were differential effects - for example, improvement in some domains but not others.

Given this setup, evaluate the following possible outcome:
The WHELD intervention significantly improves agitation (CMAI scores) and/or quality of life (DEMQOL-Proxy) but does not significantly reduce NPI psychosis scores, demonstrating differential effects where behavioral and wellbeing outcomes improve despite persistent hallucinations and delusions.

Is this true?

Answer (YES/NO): YES